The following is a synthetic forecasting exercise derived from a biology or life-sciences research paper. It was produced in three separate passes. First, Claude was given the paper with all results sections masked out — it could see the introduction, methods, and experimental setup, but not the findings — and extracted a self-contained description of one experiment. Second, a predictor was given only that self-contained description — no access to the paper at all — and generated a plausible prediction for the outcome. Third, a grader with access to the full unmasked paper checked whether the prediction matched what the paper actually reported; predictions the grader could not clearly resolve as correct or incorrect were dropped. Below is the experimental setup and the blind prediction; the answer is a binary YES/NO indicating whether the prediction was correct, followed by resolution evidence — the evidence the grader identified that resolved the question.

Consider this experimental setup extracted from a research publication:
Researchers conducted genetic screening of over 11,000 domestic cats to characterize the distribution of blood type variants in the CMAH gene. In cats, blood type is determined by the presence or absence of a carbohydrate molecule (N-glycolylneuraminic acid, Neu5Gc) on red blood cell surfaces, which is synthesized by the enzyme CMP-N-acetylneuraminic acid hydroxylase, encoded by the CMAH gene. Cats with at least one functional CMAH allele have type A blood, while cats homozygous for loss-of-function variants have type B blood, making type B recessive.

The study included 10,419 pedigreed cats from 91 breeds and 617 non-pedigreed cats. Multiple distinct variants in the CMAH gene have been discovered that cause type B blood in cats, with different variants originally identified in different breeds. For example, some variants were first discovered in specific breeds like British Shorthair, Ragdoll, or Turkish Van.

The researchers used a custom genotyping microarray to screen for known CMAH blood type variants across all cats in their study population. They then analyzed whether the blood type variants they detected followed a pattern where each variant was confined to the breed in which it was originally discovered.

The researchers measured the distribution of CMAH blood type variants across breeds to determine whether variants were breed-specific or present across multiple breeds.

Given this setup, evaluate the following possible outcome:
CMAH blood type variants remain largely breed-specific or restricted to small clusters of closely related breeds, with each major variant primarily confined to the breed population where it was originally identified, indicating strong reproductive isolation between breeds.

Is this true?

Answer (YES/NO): NO